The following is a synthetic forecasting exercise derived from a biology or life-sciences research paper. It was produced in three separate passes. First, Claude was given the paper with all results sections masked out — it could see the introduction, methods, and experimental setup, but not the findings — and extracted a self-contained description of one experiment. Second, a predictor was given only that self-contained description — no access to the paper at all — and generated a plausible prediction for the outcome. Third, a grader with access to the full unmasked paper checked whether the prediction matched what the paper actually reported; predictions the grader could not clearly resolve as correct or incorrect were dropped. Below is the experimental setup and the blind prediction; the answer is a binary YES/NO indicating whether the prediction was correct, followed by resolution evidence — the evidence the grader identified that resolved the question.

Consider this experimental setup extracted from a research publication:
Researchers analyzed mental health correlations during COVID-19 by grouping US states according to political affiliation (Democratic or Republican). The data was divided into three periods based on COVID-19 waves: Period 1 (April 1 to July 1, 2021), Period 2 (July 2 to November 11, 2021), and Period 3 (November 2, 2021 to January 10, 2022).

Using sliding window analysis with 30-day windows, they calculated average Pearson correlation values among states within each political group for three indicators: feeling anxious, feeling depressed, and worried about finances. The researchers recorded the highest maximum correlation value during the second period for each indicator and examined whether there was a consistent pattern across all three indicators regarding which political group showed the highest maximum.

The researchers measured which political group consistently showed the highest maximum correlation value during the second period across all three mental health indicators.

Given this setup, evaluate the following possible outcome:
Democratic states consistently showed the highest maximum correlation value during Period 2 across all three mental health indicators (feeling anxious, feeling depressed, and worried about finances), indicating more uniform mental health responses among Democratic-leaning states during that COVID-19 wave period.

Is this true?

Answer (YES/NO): NO